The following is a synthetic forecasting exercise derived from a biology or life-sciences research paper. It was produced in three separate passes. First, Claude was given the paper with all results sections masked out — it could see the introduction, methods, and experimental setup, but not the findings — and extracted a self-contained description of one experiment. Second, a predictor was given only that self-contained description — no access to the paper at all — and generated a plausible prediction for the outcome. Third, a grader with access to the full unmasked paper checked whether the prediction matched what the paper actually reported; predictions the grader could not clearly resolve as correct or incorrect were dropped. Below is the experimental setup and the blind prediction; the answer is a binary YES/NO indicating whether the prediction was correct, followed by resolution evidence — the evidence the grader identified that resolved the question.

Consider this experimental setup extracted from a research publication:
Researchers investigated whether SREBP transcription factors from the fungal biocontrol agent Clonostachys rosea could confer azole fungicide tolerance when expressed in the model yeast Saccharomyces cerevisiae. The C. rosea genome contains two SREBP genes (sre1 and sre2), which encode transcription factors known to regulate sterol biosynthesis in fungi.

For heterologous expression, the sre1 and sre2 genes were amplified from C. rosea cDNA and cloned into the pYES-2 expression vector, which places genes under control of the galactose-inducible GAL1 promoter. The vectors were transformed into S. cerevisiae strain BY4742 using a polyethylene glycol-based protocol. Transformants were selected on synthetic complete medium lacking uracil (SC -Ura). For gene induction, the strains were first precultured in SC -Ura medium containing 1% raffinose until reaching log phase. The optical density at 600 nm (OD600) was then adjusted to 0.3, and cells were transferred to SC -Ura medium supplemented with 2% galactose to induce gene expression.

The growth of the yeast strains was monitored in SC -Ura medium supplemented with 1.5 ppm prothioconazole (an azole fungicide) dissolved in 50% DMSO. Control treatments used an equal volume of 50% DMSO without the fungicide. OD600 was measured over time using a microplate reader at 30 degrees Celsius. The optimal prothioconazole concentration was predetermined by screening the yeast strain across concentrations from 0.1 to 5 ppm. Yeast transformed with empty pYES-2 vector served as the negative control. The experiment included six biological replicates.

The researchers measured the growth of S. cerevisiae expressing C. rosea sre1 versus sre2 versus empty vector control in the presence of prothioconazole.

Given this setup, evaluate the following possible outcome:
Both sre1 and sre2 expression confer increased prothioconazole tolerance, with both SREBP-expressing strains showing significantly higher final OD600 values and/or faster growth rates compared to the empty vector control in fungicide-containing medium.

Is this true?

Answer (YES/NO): NO